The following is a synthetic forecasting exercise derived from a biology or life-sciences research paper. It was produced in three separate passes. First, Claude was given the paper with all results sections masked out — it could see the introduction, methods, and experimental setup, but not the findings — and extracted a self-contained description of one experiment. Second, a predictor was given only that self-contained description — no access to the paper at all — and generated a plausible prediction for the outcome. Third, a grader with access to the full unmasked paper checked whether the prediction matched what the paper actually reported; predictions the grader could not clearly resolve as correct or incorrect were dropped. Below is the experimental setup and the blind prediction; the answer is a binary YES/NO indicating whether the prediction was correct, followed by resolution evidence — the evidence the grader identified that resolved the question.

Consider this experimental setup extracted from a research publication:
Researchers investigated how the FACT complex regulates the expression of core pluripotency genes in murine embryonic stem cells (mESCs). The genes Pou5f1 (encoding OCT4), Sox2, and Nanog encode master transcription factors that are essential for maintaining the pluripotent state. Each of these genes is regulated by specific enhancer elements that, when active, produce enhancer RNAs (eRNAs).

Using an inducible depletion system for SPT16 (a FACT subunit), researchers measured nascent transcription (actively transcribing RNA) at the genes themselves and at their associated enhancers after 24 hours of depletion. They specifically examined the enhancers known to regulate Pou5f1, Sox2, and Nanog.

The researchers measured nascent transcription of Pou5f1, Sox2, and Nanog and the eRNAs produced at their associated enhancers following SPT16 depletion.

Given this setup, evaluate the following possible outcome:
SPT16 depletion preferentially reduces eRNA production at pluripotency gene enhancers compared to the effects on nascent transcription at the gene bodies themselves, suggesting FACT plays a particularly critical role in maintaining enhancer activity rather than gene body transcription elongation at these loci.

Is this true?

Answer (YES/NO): NO